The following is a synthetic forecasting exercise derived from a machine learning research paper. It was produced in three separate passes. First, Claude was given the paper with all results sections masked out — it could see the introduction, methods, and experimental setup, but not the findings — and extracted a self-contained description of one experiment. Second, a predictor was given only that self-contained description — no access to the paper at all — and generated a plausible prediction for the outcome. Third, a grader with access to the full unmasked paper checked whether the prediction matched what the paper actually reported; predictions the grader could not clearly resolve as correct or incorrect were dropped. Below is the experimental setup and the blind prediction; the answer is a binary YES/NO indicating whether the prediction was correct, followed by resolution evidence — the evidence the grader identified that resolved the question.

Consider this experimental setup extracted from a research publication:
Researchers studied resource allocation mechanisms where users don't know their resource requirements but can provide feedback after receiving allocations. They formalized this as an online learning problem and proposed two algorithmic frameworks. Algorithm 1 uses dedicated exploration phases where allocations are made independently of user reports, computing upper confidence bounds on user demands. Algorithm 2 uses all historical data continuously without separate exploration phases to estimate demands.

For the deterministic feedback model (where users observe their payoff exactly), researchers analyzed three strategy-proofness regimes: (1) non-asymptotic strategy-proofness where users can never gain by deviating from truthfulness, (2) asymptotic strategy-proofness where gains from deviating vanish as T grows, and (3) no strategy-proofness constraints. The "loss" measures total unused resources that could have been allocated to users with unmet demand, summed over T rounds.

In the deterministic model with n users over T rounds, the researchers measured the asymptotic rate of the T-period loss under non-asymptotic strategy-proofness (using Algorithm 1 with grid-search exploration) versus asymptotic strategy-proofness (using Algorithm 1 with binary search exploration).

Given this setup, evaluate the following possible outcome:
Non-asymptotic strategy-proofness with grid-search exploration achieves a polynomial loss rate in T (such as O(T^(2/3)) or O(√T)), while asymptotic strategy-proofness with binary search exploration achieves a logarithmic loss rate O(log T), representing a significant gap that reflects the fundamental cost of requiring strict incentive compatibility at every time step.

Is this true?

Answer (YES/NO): YES